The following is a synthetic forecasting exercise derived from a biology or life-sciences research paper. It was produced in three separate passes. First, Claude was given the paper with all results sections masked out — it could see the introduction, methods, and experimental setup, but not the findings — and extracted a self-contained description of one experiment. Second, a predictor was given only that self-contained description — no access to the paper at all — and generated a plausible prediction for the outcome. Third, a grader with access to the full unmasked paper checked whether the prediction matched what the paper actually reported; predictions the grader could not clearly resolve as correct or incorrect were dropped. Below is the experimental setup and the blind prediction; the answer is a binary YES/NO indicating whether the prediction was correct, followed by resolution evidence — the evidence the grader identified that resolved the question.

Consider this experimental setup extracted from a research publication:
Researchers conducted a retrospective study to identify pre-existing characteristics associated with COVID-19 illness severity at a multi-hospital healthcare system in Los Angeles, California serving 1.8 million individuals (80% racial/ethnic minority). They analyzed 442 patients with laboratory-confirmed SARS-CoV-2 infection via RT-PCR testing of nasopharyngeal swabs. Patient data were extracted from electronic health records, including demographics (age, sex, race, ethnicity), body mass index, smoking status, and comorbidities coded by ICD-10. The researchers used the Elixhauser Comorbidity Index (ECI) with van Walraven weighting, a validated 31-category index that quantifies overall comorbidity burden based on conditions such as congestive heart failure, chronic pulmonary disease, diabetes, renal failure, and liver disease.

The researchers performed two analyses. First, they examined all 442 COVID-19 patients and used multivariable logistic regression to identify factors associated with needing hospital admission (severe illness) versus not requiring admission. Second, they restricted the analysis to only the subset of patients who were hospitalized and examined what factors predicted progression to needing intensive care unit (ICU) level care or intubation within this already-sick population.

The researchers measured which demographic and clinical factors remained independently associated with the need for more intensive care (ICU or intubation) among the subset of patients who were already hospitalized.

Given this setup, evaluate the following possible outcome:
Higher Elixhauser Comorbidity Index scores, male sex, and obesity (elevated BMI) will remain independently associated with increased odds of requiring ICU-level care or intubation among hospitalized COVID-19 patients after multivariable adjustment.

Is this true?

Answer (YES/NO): NO